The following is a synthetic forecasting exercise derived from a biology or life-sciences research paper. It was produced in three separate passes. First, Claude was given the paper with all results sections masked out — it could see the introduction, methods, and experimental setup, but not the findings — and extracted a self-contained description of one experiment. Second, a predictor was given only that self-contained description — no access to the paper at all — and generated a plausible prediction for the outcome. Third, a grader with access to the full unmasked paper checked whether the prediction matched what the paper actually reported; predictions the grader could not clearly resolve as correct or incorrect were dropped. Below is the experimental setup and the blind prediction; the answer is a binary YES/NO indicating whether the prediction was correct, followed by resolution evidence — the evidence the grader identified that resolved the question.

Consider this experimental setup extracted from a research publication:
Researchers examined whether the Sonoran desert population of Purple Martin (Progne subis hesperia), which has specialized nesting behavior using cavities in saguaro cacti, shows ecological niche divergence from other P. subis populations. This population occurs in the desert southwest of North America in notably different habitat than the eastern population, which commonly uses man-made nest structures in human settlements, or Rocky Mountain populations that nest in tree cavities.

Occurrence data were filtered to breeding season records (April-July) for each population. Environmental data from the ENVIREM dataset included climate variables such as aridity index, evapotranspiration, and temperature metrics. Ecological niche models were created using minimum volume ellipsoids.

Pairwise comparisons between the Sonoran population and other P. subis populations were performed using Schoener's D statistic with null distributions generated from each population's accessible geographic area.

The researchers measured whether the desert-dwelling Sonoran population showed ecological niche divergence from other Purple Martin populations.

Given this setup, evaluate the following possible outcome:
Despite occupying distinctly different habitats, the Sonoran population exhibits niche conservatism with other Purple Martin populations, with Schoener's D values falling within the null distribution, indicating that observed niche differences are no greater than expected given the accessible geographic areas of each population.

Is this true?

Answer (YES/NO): YES